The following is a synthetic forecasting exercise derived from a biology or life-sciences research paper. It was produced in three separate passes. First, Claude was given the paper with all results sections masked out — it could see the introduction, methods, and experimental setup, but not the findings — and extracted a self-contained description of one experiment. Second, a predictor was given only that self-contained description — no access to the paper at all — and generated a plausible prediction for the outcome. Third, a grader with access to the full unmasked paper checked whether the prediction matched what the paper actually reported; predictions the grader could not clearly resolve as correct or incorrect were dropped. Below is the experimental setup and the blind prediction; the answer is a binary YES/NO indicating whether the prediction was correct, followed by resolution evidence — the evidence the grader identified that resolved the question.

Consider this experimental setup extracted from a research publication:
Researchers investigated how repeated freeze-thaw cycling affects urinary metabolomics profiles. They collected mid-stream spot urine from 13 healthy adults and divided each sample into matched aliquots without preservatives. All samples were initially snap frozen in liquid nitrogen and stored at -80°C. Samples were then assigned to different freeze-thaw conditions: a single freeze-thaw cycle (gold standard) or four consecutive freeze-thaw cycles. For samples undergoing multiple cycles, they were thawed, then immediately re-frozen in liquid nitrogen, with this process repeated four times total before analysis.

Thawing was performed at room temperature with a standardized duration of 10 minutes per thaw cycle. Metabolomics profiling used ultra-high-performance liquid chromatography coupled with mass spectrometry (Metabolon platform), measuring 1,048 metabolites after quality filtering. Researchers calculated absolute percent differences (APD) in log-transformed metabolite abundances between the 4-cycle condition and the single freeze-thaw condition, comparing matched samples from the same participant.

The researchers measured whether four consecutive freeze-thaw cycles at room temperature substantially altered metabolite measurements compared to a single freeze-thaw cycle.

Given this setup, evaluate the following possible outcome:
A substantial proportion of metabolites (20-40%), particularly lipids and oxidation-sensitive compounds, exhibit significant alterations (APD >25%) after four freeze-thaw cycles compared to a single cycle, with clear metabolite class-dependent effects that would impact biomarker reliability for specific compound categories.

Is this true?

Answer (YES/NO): NO